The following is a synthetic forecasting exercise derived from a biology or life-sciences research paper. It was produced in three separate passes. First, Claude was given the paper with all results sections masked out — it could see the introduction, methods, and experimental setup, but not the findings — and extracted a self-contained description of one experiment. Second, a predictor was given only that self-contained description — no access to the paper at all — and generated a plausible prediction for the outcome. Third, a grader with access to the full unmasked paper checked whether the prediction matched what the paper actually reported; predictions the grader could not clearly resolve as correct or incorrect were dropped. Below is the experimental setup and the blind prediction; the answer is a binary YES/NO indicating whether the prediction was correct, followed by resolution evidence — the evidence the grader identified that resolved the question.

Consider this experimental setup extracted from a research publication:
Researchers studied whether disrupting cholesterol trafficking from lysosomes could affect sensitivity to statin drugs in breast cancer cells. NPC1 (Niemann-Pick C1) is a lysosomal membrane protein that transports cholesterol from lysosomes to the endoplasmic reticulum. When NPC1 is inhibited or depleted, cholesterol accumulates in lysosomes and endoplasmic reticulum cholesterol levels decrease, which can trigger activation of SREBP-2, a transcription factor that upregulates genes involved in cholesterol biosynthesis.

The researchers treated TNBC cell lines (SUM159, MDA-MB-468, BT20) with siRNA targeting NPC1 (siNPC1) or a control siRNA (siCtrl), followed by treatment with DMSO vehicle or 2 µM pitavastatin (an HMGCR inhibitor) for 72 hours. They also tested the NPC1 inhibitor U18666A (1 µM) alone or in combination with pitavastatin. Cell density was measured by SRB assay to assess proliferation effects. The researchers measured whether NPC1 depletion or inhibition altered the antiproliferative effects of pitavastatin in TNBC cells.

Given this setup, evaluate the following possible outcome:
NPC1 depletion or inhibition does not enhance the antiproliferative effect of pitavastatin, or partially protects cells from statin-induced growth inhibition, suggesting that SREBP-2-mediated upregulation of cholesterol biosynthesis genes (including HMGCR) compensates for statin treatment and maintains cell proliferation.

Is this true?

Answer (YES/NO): YES